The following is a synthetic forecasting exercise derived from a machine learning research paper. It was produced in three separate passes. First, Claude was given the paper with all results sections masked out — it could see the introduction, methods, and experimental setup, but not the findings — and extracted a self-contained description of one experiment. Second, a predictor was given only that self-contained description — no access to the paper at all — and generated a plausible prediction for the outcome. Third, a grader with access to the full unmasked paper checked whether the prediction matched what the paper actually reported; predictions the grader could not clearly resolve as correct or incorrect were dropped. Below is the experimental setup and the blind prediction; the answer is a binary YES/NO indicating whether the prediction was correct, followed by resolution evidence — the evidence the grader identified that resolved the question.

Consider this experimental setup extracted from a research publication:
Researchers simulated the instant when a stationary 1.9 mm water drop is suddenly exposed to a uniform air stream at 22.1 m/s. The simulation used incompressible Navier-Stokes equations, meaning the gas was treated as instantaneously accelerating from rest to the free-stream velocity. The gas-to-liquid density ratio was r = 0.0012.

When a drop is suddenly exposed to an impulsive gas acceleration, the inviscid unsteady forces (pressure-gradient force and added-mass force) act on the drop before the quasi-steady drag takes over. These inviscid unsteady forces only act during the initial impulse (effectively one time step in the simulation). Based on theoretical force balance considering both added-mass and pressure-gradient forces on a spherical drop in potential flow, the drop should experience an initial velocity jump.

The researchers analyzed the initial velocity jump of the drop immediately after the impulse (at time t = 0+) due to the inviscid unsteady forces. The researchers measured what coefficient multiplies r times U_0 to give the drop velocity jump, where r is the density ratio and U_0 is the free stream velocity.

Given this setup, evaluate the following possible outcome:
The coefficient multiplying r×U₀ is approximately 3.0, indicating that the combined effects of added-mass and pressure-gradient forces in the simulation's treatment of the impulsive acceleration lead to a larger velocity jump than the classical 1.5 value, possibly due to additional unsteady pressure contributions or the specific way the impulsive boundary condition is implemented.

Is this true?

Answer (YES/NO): NO